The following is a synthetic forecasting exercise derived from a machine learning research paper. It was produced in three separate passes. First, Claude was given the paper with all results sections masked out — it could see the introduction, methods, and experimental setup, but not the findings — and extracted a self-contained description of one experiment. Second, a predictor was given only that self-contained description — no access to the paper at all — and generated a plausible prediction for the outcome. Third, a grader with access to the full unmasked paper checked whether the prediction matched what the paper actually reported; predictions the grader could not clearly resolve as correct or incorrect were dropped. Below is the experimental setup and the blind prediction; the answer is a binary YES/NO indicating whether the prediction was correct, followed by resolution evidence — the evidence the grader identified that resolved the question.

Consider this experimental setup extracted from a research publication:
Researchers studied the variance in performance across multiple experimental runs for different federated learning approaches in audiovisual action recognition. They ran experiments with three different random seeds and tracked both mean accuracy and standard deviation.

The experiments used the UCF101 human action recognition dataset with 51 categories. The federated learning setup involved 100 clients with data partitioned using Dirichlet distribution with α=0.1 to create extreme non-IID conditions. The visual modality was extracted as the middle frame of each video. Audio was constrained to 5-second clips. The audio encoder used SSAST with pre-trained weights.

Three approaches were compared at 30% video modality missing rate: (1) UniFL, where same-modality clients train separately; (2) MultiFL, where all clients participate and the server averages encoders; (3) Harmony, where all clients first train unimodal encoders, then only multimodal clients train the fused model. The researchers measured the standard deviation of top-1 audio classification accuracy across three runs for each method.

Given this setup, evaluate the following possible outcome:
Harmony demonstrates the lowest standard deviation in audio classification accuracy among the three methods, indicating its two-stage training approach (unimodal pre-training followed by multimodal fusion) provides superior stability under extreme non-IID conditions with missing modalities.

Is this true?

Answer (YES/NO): YES